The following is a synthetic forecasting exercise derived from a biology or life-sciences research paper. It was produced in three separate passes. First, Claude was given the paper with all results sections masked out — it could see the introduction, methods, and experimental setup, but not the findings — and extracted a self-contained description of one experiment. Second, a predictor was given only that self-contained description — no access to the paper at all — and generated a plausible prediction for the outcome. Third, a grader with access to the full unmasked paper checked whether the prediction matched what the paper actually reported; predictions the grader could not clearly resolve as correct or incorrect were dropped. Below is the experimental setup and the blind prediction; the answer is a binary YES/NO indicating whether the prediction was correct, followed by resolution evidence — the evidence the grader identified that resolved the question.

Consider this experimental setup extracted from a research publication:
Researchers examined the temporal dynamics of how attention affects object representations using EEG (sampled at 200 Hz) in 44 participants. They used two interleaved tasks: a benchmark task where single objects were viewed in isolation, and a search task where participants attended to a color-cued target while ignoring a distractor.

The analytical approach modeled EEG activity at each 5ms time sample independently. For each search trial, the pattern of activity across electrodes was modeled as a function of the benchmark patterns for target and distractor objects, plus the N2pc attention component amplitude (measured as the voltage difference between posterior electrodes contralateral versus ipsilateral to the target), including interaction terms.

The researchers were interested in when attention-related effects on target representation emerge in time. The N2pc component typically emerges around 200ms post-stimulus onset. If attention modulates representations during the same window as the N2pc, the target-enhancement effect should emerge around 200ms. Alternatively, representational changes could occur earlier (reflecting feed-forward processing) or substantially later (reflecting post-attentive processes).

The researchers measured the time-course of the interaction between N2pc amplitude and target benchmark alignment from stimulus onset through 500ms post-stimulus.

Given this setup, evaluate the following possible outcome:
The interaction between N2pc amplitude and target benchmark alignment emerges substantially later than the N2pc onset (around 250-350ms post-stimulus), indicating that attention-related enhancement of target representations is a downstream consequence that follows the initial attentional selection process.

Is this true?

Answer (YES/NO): NO